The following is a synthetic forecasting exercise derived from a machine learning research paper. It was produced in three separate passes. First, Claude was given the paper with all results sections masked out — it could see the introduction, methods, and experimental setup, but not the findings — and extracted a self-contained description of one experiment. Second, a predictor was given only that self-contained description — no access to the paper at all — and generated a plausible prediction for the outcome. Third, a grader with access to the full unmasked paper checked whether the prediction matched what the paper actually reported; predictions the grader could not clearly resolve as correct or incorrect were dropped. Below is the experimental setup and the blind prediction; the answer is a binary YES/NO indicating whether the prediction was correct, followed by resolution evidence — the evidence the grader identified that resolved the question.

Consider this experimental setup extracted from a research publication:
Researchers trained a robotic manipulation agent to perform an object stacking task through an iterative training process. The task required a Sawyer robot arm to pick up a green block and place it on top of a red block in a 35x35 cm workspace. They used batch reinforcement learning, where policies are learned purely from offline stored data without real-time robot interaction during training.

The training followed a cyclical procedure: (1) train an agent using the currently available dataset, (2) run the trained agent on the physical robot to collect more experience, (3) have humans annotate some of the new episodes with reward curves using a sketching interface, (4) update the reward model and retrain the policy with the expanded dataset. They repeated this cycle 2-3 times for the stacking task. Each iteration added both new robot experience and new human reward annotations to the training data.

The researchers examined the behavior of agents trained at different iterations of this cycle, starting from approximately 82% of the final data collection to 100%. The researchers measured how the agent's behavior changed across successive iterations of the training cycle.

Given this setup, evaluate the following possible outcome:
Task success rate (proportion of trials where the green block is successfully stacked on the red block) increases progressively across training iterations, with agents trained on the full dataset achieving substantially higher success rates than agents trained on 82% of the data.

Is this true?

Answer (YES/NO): YES